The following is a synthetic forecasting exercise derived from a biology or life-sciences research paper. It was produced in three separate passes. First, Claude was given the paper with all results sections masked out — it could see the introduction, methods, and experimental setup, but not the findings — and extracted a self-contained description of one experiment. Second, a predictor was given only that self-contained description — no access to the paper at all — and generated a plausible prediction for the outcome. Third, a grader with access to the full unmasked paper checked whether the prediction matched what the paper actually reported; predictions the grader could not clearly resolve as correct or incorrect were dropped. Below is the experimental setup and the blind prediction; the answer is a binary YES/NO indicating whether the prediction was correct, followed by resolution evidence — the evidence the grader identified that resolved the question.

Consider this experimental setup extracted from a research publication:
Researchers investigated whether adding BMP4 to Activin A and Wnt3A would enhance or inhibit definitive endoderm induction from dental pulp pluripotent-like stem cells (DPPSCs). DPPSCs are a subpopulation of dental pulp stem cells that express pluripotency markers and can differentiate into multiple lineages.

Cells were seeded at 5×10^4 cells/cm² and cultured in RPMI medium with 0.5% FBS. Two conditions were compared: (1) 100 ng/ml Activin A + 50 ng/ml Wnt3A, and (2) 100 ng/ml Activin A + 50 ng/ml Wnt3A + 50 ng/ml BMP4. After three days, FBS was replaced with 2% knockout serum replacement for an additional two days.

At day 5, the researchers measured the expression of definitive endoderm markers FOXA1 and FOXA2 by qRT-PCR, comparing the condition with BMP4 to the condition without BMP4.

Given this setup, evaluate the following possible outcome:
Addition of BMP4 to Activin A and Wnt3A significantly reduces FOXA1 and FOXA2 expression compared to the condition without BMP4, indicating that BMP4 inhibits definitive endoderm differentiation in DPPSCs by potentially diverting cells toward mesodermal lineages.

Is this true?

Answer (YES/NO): NO